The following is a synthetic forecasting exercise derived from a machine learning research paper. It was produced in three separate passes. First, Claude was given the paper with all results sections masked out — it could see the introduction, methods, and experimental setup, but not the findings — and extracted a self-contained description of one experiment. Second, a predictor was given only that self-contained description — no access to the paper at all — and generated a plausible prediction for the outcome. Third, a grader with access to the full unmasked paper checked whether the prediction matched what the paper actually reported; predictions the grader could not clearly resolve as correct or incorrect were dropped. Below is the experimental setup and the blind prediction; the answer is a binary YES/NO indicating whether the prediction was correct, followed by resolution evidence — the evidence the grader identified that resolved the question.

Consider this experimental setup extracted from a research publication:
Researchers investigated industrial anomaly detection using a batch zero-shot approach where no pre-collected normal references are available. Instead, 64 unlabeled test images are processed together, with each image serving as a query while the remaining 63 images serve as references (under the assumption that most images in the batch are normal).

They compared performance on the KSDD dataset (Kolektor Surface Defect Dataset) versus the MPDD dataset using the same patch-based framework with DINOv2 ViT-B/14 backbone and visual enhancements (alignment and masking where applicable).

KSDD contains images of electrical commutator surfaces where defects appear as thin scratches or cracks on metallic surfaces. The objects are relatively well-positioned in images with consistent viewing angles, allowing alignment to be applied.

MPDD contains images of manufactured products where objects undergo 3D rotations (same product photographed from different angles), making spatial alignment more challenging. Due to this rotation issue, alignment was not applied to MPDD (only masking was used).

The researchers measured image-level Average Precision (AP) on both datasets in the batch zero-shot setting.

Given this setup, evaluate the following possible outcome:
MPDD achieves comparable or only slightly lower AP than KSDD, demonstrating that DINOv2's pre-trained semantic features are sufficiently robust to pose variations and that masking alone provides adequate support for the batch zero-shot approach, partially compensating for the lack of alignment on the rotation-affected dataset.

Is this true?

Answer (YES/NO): NO